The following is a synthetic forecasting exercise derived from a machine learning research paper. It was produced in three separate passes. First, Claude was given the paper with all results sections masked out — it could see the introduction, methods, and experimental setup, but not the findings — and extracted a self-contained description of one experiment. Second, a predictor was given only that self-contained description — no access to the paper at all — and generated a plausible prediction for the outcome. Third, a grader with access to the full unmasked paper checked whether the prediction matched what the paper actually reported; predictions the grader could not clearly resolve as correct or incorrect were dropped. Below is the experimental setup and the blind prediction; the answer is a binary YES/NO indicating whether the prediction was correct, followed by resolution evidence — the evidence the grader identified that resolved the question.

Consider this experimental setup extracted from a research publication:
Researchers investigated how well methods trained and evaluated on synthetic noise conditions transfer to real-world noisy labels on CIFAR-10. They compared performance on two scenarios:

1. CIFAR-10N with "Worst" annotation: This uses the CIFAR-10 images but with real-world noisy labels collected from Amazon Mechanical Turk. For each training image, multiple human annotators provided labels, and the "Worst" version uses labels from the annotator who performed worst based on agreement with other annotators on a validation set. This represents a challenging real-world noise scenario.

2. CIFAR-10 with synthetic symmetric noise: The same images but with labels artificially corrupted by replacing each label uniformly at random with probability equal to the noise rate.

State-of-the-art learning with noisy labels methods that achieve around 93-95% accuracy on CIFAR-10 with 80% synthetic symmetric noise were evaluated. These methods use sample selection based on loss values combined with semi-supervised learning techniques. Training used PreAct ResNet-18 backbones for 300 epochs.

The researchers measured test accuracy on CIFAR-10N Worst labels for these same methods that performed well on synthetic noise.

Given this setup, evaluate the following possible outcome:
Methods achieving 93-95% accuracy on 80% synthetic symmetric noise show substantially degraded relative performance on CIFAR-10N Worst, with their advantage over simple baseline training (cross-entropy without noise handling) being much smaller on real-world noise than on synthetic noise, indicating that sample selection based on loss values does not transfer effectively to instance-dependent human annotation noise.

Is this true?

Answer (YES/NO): NO